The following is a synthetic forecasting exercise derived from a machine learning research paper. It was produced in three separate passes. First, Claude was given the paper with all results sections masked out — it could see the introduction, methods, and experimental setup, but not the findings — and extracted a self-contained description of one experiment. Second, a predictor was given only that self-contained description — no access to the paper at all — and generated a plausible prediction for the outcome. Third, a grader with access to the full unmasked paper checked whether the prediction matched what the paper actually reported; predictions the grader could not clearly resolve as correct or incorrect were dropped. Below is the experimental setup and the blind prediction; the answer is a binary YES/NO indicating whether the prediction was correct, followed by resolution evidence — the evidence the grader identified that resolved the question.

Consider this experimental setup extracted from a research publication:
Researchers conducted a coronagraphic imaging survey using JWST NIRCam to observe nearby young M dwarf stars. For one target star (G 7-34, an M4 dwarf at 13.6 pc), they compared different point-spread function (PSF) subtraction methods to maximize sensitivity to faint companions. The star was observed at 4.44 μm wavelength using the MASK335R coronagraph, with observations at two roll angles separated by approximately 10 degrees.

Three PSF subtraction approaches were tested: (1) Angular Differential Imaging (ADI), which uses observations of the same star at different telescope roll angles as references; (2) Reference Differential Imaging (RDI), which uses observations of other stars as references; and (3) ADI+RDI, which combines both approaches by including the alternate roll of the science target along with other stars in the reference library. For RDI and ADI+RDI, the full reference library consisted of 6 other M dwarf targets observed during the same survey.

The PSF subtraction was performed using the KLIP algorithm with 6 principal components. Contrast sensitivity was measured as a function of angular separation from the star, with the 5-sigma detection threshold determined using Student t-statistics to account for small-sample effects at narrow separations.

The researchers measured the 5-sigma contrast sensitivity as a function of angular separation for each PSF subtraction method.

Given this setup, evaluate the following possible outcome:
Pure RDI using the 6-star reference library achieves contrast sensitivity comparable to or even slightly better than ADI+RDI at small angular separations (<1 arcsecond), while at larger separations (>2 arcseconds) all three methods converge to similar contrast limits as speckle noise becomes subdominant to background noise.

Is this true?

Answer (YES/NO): NO